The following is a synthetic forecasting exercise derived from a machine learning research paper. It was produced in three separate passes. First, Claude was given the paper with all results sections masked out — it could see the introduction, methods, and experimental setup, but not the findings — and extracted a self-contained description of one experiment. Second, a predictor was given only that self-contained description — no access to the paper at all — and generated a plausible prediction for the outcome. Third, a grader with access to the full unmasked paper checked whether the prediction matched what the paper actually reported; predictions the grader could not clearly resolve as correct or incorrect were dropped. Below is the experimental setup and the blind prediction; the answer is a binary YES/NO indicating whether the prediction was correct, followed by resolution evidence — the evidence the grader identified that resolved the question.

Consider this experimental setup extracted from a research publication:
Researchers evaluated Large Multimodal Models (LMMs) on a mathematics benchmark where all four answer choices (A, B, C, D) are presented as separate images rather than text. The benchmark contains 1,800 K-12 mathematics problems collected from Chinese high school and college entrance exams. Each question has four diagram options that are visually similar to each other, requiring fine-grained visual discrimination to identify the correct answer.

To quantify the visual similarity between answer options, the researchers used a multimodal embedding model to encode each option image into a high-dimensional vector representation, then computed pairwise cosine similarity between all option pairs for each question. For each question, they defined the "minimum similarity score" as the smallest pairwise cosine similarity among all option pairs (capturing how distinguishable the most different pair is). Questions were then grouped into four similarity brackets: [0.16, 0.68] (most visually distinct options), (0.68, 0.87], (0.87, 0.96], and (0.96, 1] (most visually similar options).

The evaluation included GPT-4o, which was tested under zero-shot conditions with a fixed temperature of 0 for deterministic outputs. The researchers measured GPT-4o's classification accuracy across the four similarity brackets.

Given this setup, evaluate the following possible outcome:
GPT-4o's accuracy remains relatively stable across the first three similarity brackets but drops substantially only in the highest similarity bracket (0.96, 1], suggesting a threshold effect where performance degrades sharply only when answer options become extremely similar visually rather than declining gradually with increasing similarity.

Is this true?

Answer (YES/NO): NO